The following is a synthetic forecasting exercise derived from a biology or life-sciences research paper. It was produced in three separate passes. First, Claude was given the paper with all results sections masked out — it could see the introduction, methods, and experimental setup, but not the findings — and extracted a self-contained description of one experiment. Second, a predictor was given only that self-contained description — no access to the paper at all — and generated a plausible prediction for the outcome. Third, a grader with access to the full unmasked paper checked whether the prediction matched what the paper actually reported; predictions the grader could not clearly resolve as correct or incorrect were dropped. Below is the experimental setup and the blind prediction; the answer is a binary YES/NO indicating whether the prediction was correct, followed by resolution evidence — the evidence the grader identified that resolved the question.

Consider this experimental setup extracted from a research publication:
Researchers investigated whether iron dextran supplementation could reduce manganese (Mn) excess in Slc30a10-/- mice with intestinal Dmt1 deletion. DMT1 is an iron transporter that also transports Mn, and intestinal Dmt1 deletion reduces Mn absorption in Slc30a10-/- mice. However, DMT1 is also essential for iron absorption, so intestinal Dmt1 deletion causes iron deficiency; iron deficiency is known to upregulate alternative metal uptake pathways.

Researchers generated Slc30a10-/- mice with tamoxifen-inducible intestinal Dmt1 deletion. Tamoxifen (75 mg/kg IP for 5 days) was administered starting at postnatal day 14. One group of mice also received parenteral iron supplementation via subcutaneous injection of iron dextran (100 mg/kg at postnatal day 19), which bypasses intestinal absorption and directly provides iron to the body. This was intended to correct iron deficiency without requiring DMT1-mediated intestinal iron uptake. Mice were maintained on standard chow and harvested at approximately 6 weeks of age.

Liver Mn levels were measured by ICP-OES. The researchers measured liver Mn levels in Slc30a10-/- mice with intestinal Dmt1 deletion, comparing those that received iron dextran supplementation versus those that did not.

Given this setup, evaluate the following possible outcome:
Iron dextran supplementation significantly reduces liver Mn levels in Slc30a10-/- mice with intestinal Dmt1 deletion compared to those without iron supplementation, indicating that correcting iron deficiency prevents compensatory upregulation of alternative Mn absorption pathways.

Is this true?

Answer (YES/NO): NO